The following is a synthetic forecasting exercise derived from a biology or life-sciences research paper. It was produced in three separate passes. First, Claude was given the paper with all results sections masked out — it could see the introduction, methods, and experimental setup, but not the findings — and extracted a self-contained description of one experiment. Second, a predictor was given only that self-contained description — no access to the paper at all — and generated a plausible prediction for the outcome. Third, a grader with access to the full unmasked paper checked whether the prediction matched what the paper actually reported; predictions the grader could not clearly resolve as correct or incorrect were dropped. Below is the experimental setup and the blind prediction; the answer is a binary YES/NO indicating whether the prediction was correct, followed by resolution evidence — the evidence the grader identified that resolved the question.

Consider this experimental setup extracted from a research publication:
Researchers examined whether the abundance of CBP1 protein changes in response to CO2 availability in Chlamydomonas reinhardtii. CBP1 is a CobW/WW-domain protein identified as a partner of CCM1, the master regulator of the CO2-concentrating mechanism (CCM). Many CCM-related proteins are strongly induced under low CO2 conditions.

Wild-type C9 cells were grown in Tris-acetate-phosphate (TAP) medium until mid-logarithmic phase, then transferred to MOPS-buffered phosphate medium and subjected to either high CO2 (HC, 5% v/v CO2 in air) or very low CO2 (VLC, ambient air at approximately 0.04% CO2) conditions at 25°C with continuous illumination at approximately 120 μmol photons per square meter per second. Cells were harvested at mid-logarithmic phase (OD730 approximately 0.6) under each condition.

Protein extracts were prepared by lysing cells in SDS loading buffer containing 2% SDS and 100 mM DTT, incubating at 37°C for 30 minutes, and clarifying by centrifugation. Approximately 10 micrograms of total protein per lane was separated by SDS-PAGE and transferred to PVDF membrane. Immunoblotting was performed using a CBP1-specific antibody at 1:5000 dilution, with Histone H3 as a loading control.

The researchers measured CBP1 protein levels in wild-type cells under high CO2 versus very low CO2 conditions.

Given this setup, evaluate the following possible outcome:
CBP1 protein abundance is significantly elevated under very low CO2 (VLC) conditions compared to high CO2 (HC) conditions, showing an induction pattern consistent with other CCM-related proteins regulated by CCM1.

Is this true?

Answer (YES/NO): NO